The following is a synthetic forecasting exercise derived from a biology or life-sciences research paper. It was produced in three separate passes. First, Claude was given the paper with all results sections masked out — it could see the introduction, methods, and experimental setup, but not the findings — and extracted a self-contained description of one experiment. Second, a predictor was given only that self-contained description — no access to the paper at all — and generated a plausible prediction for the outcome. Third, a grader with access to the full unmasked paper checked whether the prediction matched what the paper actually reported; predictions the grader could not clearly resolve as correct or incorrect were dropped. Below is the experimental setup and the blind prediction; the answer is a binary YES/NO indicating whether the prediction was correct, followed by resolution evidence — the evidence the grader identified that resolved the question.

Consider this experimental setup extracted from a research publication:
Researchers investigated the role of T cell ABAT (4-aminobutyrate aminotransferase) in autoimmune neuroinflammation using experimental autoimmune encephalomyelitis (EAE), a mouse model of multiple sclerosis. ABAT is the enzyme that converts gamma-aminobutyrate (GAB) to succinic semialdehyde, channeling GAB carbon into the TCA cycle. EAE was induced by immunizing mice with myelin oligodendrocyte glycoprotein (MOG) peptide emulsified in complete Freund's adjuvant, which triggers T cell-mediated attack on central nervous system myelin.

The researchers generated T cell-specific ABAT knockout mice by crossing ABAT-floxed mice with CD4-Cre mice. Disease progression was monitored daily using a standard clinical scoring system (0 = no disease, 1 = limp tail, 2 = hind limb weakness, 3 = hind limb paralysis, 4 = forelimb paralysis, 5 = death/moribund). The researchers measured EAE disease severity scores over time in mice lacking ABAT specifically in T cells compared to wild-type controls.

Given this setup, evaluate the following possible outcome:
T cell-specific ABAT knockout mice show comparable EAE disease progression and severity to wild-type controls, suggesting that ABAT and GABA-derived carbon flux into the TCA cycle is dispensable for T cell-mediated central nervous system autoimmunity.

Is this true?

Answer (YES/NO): NO